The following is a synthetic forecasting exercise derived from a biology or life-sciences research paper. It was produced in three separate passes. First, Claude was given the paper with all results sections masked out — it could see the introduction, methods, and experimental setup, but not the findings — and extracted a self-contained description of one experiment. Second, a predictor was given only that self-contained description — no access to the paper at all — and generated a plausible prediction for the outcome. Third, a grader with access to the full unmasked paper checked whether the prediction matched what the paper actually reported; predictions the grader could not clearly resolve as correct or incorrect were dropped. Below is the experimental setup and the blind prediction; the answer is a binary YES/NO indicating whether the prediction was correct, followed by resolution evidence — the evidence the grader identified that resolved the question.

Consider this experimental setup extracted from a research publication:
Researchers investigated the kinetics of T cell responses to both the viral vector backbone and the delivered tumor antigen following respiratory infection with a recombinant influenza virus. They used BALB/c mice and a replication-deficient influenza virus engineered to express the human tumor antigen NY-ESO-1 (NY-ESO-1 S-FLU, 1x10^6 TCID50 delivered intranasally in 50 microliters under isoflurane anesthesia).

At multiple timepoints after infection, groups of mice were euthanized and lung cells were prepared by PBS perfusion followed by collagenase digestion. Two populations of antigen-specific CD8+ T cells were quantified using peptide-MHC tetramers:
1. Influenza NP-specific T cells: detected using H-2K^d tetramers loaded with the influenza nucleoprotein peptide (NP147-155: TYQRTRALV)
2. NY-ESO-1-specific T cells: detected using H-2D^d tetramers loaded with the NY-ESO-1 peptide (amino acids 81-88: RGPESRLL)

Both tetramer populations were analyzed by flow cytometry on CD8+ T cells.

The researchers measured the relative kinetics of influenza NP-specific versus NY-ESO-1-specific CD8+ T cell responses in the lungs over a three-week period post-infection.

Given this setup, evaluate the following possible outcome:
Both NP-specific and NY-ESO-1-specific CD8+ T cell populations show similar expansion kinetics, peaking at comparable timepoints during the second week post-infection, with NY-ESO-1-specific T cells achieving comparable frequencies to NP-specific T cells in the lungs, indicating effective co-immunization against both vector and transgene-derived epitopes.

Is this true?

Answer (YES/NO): NO